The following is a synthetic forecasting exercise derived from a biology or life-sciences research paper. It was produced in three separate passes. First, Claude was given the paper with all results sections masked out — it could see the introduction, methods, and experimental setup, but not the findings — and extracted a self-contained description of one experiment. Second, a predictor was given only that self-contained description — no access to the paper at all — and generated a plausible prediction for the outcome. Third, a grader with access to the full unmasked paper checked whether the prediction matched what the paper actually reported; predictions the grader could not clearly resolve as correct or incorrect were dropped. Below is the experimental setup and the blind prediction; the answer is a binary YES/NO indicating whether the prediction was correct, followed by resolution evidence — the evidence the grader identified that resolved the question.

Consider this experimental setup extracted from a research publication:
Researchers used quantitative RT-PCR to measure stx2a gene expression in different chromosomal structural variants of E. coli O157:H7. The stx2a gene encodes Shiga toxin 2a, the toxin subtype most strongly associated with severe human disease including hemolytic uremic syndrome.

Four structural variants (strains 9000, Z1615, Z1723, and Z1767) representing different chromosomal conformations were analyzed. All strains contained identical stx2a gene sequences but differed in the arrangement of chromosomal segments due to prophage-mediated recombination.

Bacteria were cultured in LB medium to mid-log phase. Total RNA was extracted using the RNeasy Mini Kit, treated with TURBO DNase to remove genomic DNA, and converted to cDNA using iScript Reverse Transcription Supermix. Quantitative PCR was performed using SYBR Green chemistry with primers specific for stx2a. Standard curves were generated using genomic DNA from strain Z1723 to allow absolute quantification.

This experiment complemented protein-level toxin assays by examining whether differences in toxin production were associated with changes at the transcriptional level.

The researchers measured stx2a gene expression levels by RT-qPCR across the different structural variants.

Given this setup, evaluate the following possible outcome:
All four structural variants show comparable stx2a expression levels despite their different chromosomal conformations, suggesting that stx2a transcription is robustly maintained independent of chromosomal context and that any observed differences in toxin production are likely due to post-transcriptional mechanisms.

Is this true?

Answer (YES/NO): NO